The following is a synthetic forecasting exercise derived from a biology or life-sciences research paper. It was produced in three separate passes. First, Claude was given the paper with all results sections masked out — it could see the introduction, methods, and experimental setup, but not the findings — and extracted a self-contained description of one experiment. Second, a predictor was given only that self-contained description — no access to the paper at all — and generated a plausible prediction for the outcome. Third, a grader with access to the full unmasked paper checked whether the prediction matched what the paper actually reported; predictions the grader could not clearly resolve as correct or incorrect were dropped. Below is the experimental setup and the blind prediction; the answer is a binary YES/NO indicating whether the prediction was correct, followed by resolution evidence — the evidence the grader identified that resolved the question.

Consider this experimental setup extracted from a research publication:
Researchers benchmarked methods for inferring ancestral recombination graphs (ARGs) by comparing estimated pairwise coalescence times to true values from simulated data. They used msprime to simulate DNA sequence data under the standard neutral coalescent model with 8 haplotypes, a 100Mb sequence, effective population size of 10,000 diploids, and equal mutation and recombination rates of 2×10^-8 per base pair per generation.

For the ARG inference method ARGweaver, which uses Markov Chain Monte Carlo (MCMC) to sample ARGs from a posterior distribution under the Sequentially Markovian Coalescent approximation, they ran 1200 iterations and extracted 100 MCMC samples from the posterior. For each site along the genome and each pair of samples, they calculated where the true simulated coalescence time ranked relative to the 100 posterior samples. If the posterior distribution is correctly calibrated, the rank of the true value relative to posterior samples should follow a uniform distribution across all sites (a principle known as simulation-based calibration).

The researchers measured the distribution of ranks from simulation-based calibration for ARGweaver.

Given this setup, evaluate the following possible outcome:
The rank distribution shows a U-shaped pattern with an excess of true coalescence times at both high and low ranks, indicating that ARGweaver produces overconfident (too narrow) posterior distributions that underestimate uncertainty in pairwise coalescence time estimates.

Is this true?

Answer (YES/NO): YES